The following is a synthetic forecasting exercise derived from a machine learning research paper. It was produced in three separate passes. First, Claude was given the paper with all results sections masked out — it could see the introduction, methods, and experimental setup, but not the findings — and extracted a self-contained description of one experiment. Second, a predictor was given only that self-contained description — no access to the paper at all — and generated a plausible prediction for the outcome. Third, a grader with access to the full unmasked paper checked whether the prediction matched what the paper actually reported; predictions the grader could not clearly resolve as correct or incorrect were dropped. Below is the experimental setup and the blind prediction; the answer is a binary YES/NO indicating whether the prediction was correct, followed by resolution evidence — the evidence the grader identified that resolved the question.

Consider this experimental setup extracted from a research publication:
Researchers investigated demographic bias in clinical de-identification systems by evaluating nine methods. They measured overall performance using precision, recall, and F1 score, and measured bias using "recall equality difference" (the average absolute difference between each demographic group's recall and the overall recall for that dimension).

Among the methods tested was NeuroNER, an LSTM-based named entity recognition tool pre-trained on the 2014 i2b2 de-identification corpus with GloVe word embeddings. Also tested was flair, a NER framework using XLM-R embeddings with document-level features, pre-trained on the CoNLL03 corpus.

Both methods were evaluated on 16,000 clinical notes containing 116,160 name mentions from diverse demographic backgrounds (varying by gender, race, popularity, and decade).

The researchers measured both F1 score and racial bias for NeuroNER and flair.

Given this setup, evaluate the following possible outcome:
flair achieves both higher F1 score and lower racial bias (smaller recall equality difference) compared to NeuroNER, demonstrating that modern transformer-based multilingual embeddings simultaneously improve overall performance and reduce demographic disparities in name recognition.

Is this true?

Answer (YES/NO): YES